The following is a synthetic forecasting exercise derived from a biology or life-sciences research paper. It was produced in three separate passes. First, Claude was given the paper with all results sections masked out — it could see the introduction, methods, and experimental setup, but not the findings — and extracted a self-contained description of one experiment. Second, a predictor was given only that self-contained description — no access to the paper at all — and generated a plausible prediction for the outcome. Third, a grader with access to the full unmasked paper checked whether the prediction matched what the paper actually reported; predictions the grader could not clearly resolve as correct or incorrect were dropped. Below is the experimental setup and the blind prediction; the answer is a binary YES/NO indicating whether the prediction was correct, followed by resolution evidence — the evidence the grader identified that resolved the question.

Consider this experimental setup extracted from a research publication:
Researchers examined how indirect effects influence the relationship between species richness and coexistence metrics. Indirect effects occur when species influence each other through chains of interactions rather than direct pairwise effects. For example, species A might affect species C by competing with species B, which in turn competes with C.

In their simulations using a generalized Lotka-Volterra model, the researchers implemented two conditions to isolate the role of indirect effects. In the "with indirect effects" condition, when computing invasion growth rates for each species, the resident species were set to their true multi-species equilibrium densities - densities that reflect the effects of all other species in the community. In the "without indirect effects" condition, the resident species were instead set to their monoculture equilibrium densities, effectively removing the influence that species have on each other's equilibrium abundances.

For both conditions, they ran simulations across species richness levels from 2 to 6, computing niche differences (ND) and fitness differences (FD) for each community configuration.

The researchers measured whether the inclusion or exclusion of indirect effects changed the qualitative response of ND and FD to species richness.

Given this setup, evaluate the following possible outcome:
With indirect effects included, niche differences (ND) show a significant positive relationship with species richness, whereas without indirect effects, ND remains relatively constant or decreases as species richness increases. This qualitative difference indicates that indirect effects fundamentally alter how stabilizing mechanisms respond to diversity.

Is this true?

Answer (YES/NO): NO